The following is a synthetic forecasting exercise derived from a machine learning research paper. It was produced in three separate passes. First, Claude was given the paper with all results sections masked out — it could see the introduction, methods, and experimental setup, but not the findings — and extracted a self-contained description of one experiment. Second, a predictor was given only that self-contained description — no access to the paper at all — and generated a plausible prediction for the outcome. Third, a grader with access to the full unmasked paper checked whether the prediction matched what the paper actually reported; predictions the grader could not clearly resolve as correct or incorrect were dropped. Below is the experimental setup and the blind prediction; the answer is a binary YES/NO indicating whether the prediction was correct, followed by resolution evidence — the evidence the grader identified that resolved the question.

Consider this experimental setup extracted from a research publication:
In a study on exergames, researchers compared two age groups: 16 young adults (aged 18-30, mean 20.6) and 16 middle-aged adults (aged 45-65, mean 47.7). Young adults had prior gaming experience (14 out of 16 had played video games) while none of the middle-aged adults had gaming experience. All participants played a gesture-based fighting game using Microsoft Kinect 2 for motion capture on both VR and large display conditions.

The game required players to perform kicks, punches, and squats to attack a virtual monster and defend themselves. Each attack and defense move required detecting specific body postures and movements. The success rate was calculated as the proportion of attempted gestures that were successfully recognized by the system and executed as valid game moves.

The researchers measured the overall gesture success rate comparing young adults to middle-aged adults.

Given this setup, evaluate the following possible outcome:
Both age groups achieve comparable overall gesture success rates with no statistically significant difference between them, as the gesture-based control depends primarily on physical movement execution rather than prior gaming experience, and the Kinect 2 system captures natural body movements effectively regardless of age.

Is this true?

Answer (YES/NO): NO